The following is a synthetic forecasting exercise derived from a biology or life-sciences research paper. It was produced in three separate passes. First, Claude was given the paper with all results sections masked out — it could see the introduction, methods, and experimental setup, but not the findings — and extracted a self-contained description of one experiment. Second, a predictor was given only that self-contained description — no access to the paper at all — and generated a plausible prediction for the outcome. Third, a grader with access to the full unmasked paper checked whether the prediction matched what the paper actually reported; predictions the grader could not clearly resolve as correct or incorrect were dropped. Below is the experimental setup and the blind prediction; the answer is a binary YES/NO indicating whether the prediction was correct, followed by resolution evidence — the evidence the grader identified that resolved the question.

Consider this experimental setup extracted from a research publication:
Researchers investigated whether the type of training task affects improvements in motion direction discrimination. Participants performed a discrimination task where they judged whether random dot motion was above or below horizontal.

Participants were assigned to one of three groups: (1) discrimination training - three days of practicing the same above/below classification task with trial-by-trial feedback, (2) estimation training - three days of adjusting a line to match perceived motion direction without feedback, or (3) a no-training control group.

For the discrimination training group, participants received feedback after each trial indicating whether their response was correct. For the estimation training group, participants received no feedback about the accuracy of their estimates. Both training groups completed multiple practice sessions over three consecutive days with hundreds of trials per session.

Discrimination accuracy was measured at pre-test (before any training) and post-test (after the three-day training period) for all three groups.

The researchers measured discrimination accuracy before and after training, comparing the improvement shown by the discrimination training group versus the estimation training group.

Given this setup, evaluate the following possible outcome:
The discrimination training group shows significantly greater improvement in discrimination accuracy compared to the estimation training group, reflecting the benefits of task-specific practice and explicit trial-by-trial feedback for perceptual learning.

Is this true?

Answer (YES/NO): NO